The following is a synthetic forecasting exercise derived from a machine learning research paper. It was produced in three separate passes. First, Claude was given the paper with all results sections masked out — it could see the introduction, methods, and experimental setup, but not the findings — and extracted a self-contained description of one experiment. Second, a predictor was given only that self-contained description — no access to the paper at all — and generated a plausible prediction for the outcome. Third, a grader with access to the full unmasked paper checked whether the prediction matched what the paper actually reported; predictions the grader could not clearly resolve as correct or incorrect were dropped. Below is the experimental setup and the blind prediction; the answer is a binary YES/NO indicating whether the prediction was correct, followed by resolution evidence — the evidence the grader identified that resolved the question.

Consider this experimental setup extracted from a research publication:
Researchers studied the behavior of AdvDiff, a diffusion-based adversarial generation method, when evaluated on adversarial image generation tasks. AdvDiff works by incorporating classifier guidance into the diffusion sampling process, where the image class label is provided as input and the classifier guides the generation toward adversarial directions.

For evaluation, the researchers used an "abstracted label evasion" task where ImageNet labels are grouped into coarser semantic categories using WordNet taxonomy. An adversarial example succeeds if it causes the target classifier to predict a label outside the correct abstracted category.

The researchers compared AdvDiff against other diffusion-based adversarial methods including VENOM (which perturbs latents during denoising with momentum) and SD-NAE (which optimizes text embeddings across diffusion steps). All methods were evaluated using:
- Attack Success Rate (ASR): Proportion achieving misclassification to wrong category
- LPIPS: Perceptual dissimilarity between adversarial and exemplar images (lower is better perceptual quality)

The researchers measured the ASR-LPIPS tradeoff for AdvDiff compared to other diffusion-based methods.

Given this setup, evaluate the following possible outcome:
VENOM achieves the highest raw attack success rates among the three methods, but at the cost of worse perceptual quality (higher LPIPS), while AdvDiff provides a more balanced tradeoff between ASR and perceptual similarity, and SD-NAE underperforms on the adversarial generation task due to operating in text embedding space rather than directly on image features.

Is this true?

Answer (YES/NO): NO